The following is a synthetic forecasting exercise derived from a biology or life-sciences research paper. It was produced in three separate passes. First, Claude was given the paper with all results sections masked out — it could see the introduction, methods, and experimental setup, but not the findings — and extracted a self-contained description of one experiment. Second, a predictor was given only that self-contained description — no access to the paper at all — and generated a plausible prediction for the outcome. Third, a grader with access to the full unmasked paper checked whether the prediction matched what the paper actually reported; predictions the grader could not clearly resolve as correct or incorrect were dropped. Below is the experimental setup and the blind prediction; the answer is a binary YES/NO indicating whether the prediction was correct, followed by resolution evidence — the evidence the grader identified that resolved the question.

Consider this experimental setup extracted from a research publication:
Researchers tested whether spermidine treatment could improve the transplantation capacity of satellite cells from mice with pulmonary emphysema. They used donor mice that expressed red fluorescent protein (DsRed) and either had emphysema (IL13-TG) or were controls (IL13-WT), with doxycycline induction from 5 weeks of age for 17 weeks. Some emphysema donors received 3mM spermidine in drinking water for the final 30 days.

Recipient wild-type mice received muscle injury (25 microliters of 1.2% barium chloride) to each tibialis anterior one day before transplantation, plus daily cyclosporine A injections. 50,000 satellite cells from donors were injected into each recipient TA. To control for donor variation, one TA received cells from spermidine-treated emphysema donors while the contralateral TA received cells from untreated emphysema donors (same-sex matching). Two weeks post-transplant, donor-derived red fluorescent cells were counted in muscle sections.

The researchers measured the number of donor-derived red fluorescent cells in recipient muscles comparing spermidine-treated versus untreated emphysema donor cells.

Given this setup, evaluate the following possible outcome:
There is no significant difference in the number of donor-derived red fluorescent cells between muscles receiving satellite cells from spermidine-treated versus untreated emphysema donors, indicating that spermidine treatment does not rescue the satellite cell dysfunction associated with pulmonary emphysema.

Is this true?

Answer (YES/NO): NO